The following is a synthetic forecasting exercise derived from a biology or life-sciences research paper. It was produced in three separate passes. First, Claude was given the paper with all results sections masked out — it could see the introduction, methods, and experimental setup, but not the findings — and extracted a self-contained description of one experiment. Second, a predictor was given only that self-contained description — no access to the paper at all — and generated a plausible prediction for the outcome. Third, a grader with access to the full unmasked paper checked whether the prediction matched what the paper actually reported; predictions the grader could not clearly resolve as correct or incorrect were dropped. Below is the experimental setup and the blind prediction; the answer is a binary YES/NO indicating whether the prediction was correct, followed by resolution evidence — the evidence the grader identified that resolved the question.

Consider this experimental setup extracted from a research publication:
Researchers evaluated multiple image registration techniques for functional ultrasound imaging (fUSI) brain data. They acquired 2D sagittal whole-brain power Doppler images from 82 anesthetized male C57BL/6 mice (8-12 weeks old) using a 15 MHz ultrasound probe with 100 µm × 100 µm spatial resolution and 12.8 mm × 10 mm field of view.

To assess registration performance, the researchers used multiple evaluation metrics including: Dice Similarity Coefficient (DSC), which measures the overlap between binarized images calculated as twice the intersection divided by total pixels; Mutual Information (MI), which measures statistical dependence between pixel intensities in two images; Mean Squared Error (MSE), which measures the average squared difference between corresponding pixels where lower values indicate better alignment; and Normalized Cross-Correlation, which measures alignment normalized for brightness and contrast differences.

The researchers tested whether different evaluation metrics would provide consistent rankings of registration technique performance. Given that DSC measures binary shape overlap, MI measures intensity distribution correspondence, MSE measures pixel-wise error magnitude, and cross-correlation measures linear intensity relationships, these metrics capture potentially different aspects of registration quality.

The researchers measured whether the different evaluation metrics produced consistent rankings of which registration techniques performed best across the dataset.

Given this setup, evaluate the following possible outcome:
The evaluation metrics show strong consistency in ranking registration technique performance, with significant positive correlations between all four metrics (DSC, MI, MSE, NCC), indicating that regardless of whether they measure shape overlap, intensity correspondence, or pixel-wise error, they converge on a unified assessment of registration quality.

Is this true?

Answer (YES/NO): NO